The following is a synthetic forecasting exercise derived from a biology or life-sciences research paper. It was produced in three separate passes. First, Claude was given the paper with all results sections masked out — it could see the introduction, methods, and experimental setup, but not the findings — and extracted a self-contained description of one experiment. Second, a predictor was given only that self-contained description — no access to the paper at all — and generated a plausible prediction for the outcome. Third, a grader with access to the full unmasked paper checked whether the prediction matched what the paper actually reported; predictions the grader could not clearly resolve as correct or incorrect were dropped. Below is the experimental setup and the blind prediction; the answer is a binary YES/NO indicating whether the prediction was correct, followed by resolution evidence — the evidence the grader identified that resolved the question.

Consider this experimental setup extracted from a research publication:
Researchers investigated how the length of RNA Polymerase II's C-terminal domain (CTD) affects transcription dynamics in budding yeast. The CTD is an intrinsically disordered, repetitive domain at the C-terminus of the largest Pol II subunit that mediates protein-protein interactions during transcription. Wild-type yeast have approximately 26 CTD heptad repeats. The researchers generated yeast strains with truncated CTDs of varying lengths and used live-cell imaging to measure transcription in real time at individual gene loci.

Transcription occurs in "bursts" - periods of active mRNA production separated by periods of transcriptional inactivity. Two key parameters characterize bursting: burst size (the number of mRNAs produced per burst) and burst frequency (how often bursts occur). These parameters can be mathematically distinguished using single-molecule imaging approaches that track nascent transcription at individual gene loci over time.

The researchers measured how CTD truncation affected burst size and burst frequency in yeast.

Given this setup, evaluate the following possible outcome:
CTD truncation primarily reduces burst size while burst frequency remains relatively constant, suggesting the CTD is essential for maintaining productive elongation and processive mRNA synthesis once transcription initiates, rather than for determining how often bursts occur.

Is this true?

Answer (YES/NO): NO